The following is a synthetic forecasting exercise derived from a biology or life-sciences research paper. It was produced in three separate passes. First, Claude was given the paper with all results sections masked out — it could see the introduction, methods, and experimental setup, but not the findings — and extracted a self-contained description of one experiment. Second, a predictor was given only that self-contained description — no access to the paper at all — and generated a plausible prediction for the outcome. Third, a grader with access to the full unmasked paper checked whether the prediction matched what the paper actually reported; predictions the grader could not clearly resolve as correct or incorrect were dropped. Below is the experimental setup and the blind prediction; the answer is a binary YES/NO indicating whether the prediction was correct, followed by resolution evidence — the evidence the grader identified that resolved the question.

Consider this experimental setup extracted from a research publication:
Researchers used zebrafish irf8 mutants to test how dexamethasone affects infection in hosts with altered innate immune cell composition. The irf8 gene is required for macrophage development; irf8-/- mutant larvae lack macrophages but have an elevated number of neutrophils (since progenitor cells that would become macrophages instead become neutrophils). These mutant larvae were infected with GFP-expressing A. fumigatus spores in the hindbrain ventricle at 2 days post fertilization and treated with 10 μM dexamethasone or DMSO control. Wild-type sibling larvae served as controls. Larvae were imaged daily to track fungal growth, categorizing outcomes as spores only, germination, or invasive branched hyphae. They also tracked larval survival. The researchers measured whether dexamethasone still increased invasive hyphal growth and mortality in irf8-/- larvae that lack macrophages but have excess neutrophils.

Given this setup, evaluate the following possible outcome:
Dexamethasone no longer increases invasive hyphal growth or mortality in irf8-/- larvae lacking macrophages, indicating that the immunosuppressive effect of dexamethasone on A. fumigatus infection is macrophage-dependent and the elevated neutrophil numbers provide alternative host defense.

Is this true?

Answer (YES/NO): NO